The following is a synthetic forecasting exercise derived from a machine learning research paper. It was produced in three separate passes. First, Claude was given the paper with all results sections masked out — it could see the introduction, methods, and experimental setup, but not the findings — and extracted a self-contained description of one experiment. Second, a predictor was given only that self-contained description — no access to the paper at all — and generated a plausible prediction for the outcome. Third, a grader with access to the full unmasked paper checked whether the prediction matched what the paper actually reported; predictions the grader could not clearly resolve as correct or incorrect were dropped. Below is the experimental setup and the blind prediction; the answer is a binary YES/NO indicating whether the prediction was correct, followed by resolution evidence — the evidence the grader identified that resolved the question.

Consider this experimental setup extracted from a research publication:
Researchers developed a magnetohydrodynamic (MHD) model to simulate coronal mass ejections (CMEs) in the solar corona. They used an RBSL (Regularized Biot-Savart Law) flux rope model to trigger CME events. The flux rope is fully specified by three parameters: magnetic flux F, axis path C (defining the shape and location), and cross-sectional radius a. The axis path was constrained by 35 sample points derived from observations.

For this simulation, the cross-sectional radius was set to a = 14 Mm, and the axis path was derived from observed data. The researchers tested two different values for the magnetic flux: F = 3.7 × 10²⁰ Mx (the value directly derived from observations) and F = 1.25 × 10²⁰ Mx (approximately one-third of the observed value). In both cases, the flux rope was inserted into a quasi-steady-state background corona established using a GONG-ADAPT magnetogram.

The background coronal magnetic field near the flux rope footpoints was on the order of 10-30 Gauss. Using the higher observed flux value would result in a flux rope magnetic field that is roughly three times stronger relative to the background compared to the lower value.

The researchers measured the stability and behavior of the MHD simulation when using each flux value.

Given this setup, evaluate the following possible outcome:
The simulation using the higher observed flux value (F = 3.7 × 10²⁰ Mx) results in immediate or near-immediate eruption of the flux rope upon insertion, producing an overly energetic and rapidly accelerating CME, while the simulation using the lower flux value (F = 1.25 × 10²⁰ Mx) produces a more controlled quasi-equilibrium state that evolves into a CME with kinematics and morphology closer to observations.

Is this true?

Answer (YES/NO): NO